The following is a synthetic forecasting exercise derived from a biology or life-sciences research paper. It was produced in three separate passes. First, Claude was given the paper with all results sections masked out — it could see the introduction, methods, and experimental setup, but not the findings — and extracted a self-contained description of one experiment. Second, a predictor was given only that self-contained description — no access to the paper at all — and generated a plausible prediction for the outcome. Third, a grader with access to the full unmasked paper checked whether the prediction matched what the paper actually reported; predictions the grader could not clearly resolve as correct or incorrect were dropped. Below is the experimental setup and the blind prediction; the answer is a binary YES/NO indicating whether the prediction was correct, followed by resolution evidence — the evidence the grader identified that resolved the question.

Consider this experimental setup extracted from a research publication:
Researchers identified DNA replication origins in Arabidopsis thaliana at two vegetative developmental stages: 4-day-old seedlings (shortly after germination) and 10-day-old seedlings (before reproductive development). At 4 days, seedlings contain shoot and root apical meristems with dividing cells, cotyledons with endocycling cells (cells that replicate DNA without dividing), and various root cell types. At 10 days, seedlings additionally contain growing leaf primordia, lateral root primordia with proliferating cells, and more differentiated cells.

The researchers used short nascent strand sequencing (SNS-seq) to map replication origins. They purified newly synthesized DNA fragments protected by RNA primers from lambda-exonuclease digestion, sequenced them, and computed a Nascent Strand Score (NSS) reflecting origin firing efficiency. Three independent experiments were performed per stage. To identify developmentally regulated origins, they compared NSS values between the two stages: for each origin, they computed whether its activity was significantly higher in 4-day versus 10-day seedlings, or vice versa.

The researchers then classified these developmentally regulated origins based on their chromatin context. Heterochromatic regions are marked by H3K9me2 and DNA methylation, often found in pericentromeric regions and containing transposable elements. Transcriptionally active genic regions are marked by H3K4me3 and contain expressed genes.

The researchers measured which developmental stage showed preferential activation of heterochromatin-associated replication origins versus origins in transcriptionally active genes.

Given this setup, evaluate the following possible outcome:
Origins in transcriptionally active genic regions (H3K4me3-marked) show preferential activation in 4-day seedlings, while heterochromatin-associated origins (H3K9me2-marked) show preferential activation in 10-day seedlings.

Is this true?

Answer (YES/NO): NO